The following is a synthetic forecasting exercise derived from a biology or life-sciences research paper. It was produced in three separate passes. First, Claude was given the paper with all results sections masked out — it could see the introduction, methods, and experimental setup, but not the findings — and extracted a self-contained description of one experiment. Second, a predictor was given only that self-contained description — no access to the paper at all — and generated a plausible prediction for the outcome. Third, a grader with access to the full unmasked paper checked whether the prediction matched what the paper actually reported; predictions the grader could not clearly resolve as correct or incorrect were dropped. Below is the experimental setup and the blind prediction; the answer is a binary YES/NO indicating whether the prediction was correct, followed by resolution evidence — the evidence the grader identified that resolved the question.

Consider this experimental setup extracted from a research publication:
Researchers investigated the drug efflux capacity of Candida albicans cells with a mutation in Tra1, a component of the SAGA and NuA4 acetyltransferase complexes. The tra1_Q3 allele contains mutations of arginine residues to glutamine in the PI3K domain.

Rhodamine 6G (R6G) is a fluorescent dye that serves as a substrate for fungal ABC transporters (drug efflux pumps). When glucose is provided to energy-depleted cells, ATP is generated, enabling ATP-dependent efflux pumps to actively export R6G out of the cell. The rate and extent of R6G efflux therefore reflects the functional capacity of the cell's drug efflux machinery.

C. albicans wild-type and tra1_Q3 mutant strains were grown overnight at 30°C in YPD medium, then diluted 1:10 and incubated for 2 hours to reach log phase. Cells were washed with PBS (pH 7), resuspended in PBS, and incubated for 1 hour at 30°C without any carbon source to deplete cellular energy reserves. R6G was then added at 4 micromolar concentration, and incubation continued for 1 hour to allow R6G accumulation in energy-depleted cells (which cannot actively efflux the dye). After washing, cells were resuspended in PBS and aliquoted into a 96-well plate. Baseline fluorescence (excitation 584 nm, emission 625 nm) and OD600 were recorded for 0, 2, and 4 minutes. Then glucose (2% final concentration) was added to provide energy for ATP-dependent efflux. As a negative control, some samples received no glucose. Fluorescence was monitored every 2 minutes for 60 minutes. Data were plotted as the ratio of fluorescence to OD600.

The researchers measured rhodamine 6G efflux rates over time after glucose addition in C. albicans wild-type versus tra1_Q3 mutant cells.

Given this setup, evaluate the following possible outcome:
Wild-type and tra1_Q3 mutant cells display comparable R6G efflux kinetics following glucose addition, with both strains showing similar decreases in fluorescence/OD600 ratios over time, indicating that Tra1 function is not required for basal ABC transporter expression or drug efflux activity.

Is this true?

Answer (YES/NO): NO